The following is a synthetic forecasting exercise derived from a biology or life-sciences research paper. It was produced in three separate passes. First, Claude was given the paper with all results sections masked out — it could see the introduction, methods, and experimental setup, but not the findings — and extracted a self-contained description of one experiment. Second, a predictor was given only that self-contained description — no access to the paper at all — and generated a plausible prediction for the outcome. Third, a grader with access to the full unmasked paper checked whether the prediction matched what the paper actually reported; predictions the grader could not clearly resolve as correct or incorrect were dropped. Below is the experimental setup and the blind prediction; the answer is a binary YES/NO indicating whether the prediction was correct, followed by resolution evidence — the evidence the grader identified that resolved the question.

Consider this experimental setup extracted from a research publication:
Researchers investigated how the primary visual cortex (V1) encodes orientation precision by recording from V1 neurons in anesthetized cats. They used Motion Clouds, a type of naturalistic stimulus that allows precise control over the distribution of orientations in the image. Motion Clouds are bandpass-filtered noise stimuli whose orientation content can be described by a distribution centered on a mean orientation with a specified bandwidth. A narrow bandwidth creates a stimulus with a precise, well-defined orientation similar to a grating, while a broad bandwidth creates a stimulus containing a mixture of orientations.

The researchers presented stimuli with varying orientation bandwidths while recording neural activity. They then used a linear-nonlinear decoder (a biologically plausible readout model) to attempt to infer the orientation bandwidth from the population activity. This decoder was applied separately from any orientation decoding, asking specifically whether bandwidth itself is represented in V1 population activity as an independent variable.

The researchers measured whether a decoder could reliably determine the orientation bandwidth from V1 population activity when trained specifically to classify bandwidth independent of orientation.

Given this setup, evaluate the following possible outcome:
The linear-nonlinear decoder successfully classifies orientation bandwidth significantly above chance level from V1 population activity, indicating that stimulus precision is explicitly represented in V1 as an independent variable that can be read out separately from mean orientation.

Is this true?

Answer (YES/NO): NO